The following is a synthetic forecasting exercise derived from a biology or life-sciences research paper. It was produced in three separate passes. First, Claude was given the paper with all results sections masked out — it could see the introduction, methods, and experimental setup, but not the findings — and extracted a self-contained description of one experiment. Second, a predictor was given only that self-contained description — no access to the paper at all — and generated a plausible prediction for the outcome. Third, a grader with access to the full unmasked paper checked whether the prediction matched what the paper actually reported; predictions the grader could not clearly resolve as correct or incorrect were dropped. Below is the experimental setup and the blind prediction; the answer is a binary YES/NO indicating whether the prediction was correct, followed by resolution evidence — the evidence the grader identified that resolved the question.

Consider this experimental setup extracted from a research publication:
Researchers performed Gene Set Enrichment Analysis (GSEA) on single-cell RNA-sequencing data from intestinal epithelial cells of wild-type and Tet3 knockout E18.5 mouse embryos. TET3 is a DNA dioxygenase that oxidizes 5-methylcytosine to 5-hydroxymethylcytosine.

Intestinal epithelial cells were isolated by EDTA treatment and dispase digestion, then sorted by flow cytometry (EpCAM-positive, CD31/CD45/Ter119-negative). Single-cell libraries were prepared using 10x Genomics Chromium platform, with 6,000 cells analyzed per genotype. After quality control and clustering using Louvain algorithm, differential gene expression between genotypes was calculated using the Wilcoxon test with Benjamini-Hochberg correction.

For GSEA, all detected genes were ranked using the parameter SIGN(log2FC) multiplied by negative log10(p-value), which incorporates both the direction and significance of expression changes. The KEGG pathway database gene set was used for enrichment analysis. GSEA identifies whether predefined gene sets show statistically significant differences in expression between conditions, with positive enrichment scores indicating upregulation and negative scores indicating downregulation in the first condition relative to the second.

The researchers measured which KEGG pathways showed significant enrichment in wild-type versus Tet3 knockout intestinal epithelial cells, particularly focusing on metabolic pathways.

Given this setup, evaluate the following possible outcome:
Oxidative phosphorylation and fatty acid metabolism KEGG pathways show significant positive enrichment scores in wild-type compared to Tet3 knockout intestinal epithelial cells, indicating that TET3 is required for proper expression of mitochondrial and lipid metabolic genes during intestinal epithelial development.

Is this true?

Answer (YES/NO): NO